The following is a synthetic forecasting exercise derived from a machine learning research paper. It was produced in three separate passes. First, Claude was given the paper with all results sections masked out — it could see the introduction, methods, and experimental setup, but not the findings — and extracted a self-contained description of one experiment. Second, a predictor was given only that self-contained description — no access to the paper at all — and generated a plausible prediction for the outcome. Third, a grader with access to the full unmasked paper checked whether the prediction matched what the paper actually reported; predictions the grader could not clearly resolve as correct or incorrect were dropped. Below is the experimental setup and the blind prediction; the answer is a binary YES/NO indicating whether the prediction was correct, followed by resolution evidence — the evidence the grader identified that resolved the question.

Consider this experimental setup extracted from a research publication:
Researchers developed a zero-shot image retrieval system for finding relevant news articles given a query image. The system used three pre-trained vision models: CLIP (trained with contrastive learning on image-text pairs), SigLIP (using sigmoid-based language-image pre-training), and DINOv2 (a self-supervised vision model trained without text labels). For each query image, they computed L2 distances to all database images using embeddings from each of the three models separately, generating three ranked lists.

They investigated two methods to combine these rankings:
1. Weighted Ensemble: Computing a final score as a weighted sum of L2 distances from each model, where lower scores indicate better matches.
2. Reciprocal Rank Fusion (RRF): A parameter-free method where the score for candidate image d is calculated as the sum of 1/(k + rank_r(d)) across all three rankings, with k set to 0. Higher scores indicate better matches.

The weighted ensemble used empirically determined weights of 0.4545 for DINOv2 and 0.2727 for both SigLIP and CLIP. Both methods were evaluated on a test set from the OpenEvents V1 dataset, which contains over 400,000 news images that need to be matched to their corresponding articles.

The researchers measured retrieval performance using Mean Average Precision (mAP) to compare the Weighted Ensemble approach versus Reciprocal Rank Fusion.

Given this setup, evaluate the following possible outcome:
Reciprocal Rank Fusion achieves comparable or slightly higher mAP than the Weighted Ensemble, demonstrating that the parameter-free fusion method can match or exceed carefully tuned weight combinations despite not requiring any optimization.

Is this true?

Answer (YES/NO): NO